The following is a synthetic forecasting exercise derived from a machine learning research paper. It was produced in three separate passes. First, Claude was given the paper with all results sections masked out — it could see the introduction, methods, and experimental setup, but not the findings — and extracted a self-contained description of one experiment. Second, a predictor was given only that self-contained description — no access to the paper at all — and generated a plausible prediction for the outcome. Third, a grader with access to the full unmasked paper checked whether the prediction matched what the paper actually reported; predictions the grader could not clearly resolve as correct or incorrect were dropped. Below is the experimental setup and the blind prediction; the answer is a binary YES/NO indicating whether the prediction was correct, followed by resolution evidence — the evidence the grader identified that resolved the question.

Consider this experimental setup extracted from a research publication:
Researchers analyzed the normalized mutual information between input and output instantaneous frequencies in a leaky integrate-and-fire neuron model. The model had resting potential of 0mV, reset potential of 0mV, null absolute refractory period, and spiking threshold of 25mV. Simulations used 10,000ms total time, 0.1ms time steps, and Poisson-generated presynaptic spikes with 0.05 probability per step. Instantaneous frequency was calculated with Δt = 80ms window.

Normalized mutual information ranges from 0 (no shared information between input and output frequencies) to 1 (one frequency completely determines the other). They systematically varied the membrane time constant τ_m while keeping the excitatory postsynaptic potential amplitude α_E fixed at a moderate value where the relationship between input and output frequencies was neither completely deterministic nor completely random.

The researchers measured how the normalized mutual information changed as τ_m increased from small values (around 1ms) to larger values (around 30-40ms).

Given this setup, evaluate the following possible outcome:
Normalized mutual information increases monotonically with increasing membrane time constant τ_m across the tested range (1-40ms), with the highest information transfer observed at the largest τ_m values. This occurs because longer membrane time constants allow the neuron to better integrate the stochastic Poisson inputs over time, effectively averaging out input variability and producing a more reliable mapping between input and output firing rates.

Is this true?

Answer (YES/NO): YES